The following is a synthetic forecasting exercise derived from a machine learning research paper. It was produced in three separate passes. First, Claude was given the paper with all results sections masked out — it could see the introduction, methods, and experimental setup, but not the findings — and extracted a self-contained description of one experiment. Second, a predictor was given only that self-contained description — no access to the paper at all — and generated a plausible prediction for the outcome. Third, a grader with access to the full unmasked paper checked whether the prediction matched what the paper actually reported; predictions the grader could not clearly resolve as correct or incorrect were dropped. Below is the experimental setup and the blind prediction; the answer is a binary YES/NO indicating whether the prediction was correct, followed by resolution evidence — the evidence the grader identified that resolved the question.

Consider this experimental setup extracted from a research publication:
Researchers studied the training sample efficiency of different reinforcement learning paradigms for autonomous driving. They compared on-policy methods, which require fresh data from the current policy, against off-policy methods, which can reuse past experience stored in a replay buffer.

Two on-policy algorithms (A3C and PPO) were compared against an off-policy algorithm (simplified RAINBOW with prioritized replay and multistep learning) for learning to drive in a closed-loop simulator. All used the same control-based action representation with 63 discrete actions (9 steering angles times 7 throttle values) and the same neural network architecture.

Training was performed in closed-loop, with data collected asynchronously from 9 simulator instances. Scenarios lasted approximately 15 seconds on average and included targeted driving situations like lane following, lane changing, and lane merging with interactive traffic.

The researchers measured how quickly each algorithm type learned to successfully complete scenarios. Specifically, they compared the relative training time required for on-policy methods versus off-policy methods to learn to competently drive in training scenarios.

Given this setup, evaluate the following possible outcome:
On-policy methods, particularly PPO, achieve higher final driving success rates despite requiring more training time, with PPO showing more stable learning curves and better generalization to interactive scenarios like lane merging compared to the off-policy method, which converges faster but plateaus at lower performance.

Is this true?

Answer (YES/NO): NO